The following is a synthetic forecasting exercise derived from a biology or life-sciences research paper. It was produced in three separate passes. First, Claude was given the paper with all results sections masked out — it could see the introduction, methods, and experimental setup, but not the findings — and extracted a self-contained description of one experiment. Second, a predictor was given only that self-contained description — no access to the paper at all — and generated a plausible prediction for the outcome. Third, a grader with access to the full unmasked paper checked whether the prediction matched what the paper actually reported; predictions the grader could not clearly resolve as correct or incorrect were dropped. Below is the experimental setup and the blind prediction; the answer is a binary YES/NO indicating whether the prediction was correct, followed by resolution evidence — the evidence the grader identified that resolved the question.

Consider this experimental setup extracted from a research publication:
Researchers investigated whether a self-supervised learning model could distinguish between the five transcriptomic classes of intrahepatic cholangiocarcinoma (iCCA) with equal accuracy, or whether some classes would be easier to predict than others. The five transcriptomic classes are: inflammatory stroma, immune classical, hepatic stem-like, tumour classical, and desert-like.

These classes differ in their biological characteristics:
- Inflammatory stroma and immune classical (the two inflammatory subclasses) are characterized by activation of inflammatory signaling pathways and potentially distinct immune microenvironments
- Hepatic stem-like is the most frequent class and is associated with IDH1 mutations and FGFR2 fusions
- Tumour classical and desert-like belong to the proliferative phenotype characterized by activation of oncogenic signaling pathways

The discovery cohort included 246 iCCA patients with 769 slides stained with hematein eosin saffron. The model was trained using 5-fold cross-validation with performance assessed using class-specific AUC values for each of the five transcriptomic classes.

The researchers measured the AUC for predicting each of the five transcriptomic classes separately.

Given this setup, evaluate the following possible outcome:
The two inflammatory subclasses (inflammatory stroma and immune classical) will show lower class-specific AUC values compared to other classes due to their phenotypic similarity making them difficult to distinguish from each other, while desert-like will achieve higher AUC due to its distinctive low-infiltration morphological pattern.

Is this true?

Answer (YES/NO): NO